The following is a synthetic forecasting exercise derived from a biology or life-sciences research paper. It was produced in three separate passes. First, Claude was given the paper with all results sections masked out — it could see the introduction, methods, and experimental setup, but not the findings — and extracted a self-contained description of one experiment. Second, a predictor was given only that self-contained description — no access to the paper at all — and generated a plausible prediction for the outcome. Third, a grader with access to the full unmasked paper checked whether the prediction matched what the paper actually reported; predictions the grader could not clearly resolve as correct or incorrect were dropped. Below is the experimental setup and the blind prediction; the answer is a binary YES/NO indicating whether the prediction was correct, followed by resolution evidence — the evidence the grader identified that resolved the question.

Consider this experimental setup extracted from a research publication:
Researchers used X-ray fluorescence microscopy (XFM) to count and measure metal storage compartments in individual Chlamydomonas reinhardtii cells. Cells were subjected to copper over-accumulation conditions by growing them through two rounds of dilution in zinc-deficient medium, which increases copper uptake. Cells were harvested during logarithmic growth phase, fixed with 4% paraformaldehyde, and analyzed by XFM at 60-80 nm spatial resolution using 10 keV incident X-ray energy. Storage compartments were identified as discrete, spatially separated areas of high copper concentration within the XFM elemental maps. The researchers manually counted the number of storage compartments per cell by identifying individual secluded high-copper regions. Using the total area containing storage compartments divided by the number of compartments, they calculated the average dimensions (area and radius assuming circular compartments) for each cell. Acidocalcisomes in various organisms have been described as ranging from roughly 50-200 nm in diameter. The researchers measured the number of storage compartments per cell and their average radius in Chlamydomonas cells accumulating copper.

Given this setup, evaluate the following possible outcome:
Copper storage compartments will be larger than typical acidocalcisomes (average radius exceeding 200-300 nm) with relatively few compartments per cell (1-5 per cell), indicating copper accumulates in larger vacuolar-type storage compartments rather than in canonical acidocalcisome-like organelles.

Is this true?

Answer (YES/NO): NO